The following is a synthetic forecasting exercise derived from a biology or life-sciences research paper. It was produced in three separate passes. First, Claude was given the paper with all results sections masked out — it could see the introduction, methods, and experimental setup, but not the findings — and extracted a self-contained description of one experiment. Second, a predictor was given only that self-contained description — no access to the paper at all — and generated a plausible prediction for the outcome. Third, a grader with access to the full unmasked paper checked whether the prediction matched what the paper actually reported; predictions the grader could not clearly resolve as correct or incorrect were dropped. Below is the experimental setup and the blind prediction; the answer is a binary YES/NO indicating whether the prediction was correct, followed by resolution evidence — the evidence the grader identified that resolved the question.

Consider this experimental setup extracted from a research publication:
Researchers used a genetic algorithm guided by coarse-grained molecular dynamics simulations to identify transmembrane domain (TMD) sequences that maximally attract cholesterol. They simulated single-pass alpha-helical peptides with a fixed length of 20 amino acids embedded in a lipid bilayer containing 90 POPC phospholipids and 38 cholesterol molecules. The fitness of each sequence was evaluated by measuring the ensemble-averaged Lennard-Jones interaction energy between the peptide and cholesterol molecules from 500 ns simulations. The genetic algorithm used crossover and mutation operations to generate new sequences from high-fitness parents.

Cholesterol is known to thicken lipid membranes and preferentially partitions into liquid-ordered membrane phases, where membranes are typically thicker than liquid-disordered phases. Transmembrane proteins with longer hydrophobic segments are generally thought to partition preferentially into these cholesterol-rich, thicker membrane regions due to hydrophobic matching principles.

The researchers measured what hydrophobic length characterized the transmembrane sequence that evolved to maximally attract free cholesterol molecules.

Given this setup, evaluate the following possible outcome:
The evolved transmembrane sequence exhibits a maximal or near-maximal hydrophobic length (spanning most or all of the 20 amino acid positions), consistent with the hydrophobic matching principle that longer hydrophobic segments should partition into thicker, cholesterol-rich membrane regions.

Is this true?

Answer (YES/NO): NO